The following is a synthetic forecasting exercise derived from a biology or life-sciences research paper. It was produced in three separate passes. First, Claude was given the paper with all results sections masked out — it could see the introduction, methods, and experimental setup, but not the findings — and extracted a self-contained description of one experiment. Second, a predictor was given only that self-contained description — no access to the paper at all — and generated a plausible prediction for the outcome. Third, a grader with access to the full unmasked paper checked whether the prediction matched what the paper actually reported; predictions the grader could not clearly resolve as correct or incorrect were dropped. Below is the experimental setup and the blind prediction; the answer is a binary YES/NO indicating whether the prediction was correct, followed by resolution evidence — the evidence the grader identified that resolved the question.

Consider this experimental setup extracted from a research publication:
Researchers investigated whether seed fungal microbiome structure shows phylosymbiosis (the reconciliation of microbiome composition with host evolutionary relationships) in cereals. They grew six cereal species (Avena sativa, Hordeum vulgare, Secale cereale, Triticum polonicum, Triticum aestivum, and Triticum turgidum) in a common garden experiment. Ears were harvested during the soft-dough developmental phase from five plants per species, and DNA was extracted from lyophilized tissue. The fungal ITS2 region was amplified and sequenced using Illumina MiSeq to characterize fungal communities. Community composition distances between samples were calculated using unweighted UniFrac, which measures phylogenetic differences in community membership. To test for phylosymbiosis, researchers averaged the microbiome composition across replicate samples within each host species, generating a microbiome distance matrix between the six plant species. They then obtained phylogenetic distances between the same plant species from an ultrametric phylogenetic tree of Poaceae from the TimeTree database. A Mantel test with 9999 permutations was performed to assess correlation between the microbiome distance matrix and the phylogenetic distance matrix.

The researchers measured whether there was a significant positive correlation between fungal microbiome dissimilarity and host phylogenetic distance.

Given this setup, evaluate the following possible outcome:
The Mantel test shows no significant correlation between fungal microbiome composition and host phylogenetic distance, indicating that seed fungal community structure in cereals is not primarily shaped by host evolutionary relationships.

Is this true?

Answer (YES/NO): YES